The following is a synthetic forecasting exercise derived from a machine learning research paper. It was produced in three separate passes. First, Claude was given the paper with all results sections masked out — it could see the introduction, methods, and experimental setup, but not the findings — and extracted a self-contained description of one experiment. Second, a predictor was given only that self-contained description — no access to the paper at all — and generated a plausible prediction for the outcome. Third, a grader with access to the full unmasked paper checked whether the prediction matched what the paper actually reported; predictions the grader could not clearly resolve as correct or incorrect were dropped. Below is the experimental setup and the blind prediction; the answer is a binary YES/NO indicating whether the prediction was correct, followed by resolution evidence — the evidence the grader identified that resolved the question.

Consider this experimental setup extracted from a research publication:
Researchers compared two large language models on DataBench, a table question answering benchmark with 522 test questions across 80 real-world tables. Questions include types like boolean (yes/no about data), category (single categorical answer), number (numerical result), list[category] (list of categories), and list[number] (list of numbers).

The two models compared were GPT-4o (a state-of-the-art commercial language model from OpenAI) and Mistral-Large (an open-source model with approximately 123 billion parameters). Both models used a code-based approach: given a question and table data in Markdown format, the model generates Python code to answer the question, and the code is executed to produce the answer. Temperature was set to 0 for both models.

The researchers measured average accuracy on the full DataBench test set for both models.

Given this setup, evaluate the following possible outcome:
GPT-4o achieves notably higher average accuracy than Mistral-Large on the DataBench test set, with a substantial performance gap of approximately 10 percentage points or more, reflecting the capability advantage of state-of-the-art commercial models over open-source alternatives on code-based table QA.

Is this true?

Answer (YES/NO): NO